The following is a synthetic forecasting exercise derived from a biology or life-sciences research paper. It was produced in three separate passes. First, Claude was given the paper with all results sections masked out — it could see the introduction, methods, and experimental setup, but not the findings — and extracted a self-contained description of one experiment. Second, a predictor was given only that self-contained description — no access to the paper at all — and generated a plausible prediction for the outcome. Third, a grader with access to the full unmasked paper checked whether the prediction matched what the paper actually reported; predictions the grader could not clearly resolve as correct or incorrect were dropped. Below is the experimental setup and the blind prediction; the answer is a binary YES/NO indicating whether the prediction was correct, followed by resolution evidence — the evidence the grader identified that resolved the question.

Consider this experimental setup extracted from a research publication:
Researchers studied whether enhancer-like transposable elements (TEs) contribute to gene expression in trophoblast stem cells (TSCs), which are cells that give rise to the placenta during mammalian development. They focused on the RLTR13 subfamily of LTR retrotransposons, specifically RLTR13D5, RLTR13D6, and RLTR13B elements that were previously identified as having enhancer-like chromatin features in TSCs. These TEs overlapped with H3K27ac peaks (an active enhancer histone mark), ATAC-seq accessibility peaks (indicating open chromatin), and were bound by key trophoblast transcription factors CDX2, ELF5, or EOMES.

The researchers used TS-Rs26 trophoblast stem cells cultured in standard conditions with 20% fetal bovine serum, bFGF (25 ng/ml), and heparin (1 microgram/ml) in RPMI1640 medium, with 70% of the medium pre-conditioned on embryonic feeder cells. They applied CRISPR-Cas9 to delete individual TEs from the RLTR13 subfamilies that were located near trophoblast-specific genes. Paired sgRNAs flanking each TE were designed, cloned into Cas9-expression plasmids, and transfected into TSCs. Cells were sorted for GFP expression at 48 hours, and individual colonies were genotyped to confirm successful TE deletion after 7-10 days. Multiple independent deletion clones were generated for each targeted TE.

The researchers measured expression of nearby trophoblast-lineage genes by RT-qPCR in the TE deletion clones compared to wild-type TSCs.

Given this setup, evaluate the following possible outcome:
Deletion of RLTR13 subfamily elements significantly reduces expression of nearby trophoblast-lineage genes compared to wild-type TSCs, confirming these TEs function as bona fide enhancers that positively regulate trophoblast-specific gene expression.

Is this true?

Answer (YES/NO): YES